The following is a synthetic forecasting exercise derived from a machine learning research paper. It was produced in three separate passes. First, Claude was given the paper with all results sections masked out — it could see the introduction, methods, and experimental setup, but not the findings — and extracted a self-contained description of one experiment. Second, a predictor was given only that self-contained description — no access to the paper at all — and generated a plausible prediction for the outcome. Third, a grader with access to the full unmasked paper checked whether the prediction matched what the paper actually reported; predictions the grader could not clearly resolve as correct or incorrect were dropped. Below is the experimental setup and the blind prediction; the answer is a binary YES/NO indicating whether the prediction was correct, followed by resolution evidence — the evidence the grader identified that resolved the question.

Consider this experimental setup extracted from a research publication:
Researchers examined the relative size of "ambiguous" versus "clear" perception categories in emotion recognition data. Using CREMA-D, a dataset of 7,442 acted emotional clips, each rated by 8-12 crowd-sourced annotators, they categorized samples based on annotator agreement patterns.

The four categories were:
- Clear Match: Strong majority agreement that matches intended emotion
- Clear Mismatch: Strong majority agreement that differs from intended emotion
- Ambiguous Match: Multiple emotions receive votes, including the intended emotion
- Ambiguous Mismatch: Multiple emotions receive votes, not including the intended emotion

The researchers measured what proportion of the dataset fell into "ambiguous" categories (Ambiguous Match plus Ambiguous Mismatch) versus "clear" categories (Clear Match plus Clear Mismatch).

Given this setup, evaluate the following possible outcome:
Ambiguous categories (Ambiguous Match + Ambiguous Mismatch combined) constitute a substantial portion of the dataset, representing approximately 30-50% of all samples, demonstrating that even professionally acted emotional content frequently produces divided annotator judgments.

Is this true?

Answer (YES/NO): NO